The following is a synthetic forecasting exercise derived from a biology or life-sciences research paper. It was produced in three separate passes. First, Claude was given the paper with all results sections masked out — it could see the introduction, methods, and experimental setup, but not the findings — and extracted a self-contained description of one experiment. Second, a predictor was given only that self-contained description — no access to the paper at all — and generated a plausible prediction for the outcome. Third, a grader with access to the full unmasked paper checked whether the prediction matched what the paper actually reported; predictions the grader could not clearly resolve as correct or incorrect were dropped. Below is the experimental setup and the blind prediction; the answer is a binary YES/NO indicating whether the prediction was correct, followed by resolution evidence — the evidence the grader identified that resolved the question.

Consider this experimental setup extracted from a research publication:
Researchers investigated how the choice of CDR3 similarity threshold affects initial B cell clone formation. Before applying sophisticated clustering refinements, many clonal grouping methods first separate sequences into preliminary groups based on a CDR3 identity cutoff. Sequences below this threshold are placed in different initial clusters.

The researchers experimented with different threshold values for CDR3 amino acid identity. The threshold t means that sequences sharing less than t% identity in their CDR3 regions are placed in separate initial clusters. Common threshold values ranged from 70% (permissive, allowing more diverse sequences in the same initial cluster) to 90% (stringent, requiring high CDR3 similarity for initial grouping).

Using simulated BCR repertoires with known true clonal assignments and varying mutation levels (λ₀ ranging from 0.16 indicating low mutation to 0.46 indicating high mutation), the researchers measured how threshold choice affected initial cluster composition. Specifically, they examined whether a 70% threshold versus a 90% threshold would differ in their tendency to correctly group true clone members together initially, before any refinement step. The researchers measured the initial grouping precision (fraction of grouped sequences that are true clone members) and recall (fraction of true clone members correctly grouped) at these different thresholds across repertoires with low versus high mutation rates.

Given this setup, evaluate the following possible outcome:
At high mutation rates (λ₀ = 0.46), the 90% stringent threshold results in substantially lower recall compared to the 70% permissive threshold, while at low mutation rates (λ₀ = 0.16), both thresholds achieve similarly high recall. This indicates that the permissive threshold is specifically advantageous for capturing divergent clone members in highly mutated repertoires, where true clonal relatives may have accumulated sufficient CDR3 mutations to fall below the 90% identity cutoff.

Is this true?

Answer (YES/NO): NO